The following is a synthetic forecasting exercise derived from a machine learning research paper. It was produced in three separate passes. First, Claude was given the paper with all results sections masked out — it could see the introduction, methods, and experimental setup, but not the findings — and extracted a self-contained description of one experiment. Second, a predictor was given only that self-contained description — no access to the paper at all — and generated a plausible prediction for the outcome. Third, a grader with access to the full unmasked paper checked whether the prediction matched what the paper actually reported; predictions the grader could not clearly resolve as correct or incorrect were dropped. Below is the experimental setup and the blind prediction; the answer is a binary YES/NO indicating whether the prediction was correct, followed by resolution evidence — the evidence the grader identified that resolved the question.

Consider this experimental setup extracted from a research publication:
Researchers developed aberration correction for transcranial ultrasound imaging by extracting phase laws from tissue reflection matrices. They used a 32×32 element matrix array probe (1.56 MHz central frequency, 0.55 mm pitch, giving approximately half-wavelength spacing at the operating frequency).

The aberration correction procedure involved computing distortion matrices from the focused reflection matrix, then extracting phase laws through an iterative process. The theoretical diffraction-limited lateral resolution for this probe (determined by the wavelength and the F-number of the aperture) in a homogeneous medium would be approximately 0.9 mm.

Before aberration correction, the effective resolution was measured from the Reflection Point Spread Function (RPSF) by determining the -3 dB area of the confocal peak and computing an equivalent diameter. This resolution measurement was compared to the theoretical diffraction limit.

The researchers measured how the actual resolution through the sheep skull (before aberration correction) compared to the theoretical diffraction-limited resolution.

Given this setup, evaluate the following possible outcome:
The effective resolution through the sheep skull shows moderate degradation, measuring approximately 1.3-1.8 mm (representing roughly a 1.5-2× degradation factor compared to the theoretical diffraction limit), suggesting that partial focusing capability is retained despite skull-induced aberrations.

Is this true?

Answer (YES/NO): NO